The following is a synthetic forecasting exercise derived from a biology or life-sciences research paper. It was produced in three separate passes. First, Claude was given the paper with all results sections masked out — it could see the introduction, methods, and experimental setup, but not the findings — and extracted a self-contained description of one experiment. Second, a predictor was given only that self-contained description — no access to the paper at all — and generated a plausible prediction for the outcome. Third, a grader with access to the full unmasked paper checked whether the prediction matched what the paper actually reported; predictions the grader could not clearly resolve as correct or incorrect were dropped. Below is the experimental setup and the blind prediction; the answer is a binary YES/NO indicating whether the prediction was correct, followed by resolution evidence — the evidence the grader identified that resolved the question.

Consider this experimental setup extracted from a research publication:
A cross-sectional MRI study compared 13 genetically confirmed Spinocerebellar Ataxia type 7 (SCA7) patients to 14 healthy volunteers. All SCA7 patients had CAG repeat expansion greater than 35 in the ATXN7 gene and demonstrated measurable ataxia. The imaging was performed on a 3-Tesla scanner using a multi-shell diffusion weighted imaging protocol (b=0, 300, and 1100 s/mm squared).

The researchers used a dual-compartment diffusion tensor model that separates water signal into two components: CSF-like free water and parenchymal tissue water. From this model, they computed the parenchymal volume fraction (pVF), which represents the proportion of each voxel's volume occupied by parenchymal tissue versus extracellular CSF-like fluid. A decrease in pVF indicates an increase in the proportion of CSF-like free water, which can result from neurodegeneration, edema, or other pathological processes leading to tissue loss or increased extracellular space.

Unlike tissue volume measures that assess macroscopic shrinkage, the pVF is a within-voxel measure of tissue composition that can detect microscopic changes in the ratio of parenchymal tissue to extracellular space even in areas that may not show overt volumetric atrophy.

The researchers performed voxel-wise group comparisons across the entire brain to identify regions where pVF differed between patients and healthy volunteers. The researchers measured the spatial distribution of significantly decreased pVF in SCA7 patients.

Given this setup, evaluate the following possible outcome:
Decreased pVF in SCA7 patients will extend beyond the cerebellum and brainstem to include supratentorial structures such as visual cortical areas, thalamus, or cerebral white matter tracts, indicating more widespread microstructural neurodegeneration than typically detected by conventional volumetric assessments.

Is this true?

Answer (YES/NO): NO